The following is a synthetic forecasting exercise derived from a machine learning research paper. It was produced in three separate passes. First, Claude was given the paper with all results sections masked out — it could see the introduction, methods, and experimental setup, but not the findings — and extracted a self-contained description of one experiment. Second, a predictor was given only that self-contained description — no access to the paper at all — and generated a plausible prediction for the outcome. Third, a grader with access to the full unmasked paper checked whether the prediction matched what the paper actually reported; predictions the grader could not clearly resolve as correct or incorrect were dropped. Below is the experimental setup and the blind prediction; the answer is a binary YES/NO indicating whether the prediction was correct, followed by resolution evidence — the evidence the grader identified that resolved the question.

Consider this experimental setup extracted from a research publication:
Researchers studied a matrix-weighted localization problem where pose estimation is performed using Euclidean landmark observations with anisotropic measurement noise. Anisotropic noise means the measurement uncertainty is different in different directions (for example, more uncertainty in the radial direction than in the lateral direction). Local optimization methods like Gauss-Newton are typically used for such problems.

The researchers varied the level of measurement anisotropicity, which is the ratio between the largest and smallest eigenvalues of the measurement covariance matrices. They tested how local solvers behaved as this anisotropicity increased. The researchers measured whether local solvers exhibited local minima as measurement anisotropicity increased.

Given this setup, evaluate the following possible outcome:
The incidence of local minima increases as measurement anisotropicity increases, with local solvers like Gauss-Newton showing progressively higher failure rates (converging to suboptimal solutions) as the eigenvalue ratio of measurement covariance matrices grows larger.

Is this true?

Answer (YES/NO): YES